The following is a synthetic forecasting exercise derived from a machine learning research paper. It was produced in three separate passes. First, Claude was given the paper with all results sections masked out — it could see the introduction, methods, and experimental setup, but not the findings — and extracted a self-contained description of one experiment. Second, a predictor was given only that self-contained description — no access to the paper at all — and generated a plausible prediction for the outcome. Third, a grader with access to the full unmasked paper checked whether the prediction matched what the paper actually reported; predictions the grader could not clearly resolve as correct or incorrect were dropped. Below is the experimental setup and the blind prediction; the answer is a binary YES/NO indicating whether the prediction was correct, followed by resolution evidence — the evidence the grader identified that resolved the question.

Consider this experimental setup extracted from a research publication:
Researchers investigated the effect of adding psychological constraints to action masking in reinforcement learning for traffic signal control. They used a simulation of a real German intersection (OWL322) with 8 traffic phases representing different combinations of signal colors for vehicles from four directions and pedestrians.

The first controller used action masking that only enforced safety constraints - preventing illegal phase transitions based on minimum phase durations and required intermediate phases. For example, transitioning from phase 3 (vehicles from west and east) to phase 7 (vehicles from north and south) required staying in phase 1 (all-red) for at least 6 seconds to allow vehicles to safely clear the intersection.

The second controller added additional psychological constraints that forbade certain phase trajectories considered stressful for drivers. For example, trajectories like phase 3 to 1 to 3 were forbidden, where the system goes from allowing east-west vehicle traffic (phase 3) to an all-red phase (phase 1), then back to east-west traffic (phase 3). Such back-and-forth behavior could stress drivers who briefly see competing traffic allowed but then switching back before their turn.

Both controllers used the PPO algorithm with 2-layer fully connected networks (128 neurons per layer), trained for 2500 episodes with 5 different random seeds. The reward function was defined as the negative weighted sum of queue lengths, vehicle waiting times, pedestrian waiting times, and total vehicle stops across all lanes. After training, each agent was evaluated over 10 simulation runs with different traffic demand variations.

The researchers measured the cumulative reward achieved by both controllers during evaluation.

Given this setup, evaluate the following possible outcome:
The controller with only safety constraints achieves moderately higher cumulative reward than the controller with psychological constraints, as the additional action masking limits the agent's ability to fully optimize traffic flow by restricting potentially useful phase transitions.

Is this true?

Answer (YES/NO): NO